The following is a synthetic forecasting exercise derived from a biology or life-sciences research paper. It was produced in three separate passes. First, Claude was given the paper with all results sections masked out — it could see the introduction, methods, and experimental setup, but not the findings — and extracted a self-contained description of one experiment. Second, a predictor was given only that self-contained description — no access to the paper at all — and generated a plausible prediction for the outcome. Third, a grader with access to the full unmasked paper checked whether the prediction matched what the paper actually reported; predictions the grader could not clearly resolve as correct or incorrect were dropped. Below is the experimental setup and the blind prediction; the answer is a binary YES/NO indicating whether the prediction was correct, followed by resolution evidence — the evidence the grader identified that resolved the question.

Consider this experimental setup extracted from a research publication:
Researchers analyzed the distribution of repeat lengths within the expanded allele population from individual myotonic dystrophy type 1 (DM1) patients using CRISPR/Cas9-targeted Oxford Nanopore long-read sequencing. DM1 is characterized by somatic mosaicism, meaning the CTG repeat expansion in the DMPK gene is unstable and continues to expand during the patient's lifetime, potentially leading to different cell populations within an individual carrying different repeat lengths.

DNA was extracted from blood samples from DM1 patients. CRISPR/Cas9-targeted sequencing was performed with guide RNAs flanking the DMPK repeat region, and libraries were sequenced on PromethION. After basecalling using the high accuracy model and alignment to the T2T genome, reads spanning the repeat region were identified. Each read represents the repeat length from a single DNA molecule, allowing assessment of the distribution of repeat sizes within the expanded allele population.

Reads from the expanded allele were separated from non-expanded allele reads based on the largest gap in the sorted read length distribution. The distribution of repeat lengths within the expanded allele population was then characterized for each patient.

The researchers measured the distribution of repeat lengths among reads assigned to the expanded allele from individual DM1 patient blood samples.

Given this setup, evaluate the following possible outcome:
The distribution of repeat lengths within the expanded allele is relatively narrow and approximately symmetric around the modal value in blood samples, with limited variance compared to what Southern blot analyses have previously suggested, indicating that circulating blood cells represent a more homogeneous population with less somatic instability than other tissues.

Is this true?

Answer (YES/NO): NO